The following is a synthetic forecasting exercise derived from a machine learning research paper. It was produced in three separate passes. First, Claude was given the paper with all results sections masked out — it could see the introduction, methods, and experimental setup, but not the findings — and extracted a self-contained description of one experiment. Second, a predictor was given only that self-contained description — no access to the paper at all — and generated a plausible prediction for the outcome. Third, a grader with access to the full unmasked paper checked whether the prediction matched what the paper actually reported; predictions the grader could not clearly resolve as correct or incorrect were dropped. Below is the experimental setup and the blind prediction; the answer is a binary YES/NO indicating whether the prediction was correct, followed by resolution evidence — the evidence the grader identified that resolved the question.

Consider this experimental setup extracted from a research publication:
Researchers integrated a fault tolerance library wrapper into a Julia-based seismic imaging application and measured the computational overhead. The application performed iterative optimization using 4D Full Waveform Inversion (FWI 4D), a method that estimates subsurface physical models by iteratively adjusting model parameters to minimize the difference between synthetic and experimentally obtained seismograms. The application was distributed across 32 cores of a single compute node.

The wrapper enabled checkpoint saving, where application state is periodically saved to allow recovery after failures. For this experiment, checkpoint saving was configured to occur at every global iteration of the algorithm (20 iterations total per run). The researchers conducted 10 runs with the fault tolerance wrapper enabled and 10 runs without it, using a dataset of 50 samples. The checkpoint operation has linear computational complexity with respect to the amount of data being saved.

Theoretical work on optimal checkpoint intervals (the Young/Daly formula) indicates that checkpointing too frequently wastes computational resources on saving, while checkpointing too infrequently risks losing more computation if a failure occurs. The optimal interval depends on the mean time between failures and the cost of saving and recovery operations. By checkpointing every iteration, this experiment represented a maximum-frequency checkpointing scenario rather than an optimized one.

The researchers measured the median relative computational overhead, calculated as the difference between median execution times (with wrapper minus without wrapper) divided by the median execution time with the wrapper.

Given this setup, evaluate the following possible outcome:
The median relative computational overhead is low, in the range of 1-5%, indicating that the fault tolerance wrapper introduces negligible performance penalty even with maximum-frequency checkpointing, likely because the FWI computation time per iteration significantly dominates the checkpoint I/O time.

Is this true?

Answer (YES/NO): YES